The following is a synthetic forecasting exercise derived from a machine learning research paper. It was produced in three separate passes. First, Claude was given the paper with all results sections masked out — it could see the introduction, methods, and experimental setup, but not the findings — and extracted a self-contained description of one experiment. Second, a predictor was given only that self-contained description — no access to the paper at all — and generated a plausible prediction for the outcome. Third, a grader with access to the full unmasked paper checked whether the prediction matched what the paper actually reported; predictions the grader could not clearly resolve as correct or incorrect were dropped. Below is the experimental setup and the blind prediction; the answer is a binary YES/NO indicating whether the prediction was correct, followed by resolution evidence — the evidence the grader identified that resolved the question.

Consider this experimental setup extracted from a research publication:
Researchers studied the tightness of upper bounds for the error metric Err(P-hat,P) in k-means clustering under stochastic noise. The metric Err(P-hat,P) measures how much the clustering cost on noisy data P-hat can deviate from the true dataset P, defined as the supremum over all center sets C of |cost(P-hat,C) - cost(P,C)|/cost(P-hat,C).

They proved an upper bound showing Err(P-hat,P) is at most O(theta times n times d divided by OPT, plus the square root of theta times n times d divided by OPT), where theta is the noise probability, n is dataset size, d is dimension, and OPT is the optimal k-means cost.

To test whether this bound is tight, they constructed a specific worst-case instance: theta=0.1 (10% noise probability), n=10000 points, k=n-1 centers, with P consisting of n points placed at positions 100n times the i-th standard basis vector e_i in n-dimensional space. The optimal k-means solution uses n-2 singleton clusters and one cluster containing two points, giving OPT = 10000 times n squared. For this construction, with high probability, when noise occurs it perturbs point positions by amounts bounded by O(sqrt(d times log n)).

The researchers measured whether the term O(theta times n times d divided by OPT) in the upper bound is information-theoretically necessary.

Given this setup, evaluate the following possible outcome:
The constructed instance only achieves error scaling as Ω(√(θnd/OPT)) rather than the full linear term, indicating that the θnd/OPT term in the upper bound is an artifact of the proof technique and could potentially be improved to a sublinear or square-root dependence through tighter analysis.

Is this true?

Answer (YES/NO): NO